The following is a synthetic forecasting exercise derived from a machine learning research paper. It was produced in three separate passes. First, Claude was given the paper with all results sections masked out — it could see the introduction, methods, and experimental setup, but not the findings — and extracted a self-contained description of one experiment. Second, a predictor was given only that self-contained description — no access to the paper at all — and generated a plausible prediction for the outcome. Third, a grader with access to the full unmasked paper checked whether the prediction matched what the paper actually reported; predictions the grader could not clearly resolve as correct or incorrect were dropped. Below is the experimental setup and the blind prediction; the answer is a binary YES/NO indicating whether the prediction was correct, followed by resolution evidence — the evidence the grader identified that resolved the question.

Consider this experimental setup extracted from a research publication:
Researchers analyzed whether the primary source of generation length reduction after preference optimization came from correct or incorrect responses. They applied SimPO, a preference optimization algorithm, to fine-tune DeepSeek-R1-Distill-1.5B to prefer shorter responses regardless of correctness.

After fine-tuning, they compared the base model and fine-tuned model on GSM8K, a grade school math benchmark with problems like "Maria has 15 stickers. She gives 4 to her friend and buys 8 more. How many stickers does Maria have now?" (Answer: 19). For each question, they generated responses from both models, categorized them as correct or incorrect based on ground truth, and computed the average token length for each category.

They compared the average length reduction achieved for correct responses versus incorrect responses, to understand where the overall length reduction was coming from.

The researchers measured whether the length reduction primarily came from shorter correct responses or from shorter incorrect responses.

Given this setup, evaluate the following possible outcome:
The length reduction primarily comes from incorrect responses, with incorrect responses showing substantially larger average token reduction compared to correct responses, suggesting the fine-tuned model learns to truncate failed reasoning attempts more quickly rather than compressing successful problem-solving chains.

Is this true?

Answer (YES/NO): YES